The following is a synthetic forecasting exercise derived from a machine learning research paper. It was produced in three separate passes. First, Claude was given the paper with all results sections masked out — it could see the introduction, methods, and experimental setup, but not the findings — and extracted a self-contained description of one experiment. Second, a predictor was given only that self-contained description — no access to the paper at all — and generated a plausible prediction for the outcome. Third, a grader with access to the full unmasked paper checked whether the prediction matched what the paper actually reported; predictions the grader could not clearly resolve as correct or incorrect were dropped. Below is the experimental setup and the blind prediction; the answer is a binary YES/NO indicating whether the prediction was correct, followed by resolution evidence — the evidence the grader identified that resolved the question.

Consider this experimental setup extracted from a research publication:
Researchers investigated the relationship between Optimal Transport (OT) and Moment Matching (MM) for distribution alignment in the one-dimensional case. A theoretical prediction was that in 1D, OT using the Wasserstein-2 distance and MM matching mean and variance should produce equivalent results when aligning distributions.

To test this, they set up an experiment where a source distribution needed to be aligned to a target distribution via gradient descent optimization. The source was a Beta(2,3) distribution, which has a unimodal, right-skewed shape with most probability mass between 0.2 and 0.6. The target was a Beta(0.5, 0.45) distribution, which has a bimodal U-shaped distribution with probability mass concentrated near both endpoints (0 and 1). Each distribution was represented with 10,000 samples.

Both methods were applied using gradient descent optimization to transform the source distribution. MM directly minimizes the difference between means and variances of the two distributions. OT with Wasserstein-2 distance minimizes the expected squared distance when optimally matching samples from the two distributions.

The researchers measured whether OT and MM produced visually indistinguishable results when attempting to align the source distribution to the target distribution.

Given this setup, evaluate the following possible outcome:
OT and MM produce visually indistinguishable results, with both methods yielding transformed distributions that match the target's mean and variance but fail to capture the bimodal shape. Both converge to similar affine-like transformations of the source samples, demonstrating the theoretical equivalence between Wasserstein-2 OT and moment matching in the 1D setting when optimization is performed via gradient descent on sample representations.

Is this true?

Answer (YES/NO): YES